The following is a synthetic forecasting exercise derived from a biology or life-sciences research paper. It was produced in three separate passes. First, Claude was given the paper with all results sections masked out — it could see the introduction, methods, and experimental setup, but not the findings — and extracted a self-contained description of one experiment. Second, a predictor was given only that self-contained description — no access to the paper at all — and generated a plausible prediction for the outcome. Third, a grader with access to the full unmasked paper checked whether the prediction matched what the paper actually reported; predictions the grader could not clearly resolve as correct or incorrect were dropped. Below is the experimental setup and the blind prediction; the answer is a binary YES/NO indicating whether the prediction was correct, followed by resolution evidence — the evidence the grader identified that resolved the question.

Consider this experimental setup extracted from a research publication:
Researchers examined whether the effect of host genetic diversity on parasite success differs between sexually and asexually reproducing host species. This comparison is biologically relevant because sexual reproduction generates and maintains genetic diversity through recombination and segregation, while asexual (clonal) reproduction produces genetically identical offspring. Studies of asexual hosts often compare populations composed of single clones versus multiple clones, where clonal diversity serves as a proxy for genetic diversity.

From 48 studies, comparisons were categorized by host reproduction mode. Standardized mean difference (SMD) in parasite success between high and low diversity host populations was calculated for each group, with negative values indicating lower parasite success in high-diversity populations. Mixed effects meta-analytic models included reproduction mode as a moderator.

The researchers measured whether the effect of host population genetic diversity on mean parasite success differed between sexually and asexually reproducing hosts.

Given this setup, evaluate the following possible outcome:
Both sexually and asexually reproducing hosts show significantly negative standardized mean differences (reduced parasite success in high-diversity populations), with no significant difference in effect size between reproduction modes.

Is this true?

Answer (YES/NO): NO